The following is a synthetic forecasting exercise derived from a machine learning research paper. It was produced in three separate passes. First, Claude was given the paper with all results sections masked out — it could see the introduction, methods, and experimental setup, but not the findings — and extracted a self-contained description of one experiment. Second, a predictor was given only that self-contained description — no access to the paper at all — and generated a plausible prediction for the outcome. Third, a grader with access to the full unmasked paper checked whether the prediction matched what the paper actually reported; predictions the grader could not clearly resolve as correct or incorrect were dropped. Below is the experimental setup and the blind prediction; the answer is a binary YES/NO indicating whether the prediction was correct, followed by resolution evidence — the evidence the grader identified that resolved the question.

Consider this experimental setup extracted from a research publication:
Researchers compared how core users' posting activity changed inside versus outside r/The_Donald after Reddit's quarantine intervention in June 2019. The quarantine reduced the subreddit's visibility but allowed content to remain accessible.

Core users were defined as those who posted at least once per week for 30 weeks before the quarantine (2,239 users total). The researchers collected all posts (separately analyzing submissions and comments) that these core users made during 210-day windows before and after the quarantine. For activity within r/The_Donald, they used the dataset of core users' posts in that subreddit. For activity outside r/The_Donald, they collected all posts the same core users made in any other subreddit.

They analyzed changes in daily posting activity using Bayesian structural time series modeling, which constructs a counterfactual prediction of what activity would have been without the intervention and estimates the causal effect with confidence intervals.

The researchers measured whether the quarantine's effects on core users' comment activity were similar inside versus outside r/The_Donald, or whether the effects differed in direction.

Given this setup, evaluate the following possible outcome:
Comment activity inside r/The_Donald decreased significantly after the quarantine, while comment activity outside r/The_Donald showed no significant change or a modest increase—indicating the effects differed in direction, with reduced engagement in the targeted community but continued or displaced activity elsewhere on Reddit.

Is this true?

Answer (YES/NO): NO